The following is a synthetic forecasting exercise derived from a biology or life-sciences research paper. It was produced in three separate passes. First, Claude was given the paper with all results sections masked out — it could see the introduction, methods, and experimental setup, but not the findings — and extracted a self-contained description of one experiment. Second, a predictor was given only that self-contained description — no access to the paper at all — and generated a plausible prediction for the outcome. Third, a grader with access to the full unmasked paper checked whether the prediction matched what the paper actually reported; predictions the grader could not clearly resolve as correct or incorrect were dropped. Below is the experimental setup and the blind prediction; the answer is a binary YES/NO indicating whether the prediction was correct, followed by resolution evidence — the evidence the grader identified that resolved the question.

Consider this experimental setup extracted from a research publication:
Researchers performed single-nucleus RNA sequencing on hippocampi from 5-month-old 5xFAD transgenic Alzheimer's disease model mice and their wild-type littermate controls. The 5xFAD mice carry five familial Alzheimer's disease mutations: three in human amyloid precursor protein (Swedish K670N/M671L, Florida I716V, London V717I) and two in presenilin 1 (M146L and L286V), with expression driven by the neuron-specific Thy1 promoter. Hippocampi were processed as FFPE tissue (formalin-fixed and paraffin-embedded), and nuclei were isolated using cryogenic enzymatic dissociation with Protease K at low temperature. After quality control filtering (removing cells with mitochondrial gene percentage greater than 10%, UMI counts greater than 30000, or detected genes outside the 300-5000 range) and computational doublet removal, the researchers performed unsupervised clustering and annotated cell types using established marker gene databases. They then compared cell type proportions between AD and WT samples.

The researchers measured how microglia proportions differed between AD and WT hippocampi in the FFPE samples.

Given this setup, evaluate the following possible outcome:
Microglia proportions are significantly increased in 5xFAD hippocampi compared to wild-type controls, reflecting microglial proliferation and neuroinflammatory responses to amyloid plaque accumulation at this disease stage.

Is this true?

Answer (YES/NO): NO